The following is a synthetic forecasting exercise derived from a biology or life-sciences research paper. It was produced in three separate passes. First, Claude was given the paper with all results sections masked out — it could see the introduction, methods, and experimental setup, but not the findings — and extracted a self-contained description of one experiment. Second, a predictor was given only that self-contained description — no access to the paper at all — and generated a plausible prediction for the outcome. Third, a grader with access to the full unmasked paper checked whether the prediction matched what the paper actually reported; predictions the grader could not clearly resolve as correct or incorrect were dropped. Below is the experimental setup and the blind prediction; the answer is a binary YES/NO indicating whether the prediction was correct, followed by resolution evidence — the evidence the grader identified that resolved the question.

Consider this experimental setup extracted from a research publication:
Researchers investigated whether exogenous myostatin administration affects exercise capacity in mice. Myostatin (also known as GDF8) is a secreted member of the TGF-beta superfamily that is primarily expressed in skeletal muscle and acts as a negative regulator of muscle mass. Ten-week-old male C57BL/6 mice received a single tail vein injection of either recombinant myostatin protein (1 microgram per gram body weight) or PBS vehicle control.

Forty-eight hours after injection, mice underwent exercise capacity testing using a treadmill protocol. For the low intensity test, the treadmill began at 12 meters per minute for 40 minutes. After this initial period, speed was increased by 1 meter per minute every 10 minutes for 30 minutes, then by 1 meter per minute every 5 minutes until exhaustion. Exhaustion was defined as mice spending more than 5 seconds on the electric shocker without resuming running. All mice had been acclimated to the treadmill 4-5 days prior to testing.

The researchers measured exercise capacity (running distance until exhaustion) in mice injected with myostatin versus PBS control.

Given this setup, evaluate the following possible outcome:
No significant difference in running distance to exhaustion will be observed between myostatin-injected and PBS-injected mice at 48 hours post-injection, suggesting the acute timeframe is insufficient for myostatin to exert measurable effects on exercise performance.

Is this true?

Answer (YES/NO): NO